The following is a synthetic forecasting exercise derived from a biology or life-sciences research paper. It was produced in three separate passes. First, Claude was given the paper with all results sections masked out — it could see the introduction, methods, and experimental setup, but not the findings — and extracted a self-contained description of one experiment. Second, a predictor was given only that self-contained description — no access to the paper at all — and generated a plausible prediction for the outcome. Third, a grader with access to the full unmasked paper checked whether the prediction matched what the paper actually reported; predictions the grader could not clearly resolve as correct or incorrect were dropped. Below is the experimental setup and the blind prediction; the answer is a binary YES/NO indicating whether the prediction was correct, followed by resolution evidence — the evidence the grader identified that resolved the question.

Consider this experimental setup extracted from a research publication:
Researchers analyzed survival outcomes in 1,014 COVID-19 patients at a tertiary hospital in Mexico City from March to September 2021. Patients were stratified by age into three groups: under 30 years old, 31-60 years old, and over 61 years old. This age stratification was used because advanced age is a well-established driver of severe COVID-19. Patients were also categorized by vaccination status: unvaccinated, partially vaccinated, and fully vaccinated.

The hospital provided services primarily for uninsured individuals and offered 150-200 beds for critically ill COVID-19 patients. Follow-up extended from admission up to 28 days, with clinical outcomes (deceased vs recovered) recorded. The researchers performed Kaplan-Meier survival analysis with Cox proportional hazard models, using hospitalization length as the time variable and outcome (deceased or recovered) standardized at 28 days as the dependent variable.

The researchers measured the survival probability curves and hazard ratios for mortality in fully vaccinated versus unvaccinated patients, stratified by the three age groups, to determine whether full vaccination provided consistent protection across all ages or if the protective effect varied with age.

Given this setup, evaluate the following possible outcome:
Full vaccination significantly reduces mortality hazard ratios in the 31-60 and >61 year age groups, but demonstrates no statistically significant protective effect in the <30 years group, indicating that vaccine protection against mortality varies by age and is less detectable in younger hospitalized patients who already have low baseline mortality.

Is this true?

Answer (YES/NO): NO